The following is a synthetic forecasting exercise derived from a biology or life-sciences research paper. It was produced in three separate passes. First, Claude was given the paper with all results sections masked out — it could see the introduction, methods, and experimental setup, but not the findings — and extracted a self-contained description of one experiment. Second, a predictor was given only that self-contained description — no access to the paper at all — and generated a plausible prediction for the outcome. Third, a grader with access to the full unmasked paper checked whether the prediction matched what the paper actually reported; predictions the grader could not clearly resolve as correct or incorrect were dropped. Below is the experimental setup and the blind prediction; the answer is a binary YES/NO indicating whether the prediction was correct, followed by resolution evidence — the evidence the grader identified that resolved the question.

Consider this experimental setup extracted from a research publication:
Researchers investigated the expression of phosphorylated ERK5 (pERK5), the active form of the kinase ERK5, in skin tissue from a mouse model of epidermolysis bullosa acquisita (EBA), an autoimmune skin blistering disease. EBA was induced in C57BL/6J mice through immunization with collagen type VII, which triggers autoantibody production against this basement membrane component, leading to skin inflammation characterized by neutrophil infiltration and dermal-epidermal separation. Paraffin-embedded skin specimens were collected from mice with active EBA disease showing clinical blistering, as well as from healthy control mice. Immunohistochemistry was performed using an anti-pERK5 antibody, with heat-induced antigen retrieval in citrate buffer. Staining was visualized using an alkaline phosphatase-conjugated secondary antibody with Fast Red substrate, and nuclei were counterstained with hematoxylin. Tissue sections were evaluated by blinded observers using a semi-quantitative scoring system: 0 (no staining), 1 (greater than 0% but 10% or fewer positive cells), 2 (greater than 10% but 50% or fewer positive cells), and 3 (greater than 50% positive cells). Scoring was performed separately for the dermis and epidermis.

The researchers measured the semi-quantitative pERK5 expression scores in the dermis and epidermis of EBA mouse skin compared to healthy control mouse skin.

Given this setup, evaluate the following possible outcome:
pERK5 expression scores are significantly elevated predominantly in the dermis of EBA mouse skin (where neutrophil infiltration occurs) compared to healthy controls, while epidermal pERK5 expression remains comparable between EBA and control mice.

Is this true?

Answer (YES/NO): NO